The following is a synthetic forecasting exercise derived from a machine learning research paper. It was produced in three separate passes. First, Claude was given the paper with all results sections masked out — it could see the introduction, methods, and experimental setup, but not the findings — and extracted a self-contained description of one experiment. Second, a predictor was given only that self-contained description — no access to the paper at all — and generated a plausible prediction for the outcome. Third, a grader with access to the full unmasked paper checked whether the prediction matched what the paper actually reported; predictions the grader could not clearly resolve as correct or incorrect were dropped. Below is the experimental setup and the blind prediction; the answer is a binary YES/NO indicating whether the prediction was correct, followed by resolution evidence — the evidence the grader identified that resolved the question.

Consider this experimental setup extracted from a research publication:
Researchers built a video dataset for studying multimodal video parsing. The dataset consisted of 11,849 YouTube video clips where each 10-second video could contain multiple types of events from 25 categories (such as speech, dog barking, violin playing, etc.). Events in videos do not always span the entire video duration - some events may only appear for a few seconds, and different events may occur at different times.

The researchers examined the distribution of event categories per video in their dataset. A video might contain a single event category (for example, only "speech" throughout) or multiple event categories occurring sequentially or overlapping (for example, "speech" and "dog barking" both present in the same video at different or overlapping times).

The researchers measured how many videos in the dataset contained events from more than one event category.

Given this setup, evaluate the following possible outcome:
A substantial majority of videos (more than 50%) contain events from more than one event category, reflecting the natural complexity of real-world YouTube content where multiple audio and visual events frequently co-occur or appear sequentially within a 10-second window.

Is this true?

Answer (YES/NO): YES